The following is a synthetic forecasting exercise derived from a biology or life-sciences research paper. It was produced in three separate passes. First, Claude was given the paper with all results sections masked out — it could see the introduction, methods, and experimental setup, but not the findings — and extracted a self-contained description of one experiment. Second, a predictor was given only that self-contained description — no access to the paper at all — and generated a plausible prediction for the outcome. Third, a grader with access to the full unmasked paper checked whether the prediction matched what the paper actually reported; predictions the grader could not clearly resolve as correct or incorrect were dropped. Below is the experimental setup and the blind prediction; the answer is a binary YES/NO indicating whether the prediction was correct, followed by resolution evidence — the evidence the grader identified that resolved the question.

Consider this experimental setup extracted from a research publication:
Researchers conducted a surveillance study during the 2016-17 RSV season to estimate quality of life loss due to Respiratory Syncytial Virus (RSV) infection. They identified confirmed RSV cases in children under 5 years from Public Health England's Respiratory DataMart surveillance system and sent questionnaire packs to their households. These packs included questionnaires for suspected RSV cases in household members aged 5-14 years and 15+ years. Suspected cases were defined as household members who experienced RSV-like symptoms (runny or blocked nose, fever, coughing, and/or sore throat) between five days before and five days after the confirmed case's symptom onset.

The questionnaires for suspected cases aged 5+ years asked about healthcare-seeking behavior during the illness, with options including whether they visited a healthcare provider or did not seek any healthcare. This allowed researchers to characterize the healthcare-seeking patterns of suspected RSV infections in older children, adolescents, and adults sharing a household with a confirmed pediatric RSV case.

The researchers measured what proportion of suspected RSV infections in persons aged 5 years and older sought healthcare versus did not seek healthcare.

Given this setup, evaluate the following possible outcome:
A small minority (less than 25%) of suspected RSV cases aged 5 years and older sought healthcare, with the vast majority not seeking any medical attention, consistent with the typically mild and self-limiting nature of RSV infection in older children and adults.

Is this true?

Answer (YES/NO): NO